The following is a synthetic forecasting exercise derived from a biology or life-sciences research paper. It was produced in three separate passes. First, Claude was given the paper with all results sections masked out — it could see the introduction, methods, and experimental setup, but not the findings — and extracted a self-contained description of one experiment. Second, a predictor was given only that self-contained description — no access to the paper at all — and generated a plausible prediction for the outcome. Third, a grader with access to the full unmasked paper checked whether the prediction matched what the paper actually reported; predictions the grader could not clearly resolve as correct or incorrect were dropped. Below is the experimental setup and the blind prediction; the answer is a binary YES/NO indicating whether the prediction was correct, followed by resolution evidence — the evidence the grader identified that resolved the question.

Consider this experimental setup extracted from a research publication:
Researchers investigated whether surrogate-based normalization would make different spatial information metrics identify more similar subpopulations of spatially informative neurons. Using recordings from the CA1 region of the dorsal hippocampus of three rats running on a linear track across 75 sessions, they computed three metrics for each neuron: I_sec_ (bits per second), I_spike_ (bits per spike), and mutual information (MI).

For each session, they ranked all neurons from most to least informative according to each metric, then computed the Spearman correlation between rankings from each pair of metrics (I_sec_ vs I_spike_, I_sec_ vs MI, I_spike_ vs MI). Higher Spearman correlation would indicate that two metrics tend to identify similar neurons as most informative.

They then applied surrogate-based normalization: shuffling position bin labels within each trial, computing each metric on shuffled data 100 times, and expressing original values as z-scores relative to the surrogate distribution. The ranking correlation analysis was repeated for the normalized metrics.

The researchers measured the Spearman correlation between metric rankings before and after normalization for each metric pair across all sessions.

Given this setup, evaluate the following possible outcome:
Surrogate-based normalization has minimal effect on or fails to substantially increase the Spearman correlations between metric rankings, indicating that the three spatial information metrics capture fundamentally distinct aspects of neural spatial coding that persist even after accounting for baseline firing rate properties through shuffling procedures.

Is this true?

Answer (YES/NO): NO